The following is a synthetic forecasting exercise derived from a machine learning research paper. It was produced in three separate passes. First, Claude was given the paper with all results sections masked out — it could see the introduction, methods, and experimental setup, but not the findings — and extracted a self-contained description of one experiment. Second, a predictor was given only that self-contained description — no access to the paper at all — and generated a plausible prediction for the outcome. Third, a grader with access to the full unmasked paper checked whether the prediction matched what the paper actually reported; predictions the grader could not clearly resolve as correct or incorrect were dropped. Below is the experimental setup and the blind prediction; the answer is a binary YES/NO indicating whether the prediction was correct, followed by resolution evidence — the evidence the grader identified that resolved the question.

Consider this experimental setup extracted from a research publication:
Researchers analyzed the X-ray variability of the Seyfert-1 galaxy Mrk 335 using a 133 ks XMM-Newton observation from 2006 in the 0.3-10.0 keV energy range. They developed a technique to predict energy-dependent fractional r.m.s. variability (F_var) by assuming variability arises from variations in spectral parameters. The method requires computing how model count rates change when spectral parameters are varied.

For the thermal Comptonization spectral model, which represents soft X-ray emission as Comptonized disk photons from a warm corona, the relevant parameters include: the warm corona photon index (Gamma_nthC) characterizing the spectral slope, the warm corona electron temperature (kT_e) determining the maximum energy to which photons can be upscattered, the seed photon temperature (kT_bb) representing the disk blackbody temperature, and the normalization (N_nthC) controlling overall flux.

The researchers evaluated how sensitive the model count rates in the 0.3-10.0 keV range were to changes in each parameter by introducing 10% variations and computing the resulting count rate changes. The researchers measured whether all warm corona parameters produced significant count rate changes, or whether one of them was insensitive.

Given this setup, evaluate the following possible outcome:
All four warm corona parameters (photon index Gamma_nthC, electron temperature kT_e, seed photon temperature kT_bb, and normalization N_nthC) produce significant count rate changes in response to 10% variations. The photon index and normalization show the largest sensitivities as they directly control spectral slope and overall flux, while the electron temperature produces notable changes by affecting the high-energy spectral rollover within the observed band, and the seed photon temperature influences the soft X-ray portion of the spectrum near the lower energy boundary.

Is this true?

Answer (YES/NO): NO